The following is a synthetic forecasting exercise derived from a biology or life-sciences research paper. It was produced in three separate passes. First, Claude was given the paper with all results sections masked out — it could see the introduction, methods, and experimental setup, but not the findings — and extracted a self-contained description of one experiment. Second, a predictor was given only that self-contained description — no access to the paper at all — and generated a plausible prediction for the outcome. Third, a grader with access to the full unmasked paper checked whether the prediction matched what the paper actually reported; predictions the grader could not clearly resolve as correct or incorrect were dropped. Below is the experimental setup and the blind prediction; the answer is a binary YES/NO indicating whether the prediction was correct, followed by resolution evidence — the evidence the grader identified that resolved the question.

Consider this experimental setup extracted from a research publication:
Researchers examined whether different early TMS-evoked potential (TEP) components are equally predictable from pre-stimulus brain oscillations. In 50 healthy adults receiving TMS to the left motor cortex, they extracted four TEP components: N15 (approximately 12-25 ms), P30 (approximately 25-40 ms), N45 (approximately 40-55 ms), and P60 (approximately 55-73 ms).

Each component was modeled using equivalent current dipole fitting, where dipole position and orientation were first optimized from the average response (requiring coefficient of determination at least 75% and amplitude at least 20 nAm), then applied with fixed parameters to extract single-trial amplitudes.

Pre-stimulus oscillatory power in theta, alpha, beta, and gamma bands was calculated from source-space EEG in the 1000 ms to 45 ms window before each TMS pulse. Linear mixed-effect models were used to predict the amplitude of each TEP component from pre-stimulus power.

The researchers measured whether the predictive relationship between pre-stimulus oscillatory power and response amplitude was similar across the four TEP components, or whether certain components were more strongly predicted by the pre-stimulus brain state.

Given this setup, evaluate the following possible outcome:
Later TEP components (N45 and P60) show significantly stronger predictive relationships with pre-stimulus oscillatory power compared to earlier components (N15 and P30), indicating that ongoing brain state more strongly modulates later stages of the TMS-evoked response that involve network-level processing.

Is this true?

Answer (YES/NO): NO